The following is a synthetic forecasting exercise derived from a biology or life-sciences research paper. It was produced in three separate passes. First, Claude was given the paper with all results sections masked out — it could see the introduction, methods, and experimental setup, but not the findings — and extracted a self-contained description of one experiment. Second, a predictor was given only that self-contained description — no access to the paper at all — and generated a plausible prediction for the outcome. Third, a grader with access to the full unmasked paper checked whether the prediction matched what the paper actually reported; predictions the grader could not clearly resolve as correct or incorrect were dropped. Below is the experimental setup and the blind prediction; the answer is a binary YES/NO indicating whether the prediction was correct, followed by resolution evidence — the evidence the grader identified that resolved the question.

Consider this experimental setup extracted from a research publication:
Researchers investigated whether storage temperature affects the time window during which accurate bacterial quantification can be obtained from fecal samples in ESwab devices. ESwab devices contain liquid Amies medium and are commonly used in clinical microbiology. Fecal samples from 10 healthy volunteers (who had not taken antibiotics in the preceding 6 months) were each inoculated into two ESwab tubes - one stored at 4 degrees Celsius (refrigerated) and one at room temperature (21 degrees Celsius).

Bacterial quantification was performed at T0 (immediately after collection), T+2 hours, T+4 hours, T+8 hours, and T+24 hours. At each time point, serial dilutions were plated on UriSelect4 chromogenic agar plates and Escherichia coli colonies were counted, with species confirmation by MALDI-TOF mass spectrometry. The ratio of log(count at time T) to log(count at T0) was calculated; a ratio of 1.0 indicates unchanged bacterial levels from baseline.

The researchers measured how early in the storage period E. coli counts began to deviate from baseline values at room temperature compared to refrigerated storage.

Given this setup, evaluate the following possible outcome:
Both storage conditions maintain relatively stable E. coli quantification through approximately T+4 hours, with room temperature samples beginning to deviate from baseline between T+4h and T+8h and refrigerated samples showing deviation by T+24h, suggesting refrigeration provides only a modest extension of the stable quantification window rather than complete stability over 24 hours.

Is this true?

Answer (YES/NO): NO